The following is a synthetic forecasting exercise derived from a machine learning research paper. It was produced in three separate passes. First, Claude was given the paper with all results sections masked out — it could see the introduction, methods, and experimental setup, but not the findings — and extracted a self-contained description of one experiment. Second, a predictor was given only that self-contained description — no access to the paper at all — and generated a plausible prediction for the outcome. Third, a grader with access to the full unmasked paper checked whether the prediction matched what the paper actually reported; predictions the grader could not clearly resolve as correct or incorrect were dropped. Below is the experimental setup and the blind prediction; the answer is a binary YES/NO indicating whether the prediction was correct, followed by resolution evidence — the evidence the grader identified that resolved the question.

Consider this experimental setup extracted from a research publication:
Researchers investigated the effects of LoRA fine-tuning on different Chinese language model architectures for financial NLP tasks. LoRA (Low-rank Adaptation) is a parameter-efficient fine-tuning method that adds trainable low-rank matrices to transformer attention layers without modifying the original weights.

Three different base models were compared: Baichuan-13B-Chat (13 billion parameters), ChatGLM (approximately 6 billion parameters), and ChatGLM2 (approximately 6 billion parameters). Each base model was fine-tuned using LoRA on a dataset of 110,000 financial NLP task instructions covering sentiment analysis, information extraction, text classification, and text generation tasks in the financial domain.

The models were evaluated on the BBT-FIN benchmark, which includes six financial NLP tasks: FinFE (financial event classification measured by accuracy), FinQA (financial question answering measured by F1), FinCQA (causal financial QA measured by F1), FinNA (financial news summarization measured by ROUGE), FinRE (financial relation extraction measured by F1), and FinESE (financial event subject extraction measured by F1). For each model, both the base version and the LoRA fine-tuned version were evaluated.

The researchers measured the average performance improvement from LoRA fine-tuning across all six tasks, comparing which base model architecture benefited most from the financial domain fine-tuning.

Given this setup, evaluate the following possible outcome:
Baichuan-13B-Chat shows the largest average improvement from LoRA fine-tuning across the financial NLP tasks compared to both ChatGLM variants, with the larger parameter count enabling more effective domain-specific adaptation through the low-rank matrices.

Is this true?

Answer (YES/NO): YES